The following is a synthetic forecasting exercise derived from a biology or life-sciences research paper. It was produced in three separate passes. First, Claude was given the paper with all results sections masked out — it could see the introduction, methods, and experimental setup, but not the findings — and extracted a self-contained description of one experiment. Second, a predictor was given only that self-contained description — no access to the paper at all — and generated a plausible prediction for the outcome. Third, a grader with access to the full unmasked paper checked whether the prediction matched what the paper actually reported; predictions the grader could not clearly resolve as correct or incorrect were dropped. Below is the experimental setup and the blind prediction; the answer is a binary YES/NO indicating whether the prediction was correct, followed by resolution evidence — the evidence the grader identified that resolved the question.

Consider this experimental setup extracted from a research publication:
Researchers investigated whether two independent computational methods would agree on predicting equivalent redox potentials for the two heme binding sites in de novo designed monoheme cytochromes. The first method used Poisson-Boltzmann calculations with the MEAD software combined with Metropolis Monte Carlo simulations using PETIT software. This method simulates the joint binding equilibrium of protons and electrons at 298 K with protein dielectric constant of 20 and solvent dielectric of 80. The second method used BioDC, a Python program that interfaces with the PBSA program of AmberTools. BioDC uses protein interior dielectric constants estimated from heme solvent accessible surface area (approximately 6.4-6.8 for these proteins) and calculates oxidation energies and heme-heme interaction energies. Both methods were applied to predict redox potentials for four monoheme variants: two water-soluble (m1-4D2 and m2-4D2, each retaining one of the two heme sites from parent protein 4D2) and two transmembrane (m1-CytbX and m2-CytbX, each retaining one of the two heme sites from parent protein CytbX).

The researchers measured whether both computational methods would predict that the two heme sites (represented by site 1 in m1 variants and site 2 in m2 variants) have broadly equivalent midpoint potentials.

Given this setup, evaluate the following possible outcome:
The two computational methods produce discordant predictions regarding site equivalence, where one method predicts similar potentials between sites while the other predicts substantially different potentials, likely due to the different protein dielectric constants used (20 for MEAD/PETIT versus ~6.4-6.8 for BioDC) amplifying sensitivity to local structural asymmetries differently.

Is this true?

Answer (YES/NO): NO